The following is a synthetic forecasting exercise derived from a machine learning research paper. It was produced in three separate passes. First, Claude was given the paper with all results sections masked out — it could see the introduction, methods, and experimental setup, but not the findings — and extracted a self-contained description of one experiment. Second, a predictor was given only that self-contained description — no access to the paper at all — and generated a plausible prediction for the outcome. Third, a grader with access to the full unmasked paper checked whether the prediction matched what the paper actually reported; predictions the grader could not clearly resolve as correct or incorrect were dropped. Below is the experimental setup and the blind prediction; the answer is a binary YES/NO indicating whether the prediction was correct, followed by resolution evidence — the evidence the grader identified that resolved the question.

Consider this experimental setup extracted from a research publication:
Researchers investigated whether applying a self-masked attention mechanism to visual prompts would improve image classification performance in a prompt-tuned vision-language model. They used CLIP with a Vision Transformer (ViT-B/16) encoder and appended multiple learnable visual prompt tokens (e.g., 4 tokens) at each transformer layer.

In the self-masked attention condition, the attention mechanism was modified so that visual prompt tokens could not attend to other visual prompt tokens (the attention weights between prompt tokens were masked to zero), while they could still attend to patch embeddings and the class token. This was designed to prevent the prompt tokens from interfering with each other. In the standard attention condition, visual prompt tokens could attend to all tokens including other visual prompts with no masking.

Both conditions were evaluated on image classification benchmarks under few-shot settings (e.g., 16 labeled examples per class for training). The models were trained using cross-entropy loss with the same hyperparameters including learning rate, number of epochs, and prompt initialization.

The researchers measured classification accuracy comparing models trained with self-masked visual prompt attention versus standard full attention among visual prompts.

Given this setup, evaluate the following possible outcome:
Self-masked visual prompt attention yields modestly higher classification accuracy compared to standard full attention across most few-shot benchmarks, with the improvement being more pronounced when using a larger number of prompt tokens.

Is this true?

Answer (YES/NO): NO